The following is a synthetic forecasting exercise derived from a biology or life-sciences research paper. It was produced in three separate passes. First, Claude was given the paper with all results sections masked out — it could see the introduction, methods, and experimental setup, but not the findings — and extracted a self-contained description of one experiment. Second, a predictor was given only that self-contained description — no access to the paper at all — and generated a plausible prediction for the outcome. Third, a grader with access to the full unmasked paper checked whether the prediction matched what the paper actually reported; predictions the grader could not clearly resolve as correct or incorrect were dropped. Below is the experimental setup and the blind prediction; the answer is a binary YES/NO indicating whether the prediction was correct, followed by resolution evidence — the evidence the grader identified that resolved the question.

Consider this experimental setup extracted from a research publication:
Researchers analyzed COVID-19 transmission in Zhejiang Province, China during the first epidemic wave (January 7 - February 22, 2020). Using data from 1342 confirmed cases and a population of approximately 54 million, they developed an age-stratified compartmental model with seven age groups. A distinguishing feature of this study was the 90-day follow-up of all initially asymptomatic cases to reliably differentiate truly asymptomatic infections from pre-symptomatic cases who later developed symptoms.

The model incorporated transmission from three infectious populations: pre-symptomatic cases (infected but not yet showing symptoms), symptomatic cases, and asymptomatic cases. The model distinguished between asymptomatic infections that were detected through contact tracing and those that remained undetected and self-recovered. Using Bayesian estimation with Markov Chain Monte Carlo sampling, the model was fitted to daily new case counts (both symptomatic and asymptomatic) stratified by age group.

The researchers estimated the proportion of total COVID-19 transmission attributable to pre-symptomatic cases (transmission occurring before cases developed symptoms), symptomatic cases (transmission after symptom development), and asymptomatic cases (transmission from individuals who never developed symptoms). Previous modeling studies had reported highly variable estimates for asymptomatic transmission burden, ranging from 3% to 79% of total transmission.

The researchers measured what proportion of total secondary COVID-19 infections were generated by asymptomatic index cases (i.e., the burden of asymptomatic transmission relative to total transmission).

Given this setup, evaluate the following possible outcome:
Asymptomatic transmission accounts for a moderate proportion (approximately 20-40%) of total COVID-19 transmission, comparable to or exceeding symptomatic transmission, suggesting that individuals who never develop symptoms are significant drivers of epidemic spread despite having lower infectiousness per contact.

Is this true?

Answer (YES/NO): NO